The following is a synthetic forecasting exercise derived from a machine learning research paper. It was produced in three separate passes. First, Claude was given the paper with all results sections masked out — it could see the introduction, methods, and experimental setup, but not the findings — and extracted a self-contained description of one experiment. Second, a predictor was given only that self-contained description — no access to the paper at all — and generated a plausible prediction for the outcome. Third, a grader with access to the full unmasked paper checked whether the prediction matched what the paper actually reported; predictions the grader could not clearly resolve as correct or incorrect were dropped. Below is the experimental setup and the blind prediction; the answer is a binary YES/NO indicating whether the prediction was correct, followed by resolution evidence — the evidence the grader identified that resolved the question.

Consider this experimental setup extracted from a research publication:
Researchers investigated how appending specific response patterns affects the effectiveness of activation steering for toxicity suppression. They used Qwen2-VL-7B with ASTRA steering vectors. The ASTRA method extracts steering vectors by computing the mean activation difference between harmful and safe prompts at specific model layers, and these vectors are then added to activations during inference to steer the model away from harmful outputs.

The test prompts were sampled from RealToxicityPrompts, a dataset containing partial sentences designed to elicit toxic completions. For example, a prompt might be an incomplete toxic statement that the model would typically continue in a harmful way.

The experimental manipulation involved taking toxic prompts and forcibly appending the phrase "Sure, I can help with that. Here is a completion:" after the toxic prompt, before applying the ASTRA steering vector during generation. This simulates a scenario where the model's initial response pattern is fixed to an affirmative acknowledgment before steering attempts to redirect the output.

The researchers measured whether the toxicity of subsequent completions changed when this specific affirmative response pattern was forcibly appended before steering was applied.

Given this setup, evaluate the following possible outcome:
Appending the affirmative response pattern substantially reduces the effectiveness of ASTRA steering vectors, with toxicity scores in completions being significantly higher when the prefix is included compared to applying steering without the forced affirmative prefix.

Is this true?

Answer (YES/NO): YES